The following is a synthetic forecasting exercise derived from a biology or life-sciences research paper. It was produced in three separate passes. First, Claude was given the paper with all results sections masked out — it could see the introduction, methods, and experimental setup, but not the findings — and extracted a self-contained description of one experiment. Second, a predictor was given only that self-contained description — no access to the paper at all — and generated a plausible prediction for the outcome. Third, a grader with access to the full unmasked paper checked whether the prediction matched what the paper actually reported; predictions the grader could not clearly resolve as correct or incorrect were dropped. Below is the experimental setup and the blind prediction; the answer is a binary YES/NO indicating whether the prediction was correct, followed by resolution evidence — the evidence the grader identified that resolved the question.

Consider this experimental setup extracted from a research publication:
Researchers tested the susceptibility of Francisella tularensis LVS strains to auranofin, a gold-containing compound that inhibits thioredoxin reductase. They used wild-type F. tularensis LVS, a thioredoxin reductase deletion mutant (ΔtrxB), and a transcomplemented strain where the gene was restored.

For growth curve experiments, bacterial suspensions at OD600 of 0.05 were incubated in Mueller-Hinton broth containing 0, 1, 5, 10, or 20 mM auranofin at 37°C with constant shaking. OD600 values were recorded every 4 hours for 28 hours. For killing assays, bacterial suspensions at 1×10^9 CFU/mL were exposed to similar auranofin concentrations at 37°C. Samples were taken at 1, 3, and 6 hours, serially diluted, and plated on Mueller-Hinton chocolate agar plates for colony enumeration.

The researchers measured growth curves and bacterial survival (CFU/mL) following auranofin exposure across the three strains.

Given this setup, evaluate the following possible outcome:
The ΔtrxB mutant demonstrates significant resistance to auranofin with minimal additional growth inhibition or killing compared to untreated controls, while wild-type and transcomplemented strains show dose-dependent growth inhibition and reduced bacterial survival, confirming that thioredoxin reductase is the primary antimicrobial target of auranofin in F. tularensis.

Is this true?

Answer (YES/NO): NO